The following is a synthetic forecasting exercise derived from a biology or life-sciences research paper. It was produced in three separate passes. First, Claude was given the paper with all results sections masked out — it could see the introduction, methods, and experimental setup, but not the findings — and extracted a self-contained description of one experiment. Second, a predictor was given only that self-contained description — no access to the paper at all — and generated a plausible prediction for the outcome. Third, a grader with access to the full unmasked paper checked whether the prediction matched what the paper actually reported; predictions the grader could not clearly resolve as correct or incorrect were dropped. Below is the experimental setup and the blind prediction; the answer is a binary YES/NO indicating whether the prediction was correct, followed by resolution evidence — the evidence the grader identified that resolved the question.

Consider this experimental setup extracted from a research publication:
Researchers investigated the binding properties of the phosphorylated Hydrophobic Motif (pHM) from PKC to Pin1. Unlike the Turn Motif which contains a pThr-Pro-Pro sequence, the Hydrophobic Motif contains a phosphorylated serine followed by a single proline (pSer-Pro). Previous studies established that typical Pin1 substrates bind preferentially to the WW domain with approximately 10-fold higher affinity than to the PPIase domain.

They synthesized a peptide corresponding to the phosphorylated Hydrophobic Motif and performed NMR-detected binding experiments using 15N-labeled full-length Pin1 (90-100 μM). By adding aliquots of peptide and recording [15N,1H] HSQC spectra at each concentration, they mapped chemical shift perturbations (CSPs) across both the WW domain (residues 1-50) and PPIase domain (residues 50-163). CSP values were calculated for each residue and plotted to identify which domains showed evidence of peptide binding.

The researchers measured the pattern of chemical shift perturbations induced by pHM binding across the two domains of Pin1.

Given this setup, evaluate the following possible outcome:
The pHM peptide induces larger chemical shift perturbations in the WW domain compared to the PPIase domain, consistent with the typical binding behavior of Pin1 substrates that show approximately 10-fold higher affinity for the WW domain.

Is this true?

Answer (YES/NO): NO